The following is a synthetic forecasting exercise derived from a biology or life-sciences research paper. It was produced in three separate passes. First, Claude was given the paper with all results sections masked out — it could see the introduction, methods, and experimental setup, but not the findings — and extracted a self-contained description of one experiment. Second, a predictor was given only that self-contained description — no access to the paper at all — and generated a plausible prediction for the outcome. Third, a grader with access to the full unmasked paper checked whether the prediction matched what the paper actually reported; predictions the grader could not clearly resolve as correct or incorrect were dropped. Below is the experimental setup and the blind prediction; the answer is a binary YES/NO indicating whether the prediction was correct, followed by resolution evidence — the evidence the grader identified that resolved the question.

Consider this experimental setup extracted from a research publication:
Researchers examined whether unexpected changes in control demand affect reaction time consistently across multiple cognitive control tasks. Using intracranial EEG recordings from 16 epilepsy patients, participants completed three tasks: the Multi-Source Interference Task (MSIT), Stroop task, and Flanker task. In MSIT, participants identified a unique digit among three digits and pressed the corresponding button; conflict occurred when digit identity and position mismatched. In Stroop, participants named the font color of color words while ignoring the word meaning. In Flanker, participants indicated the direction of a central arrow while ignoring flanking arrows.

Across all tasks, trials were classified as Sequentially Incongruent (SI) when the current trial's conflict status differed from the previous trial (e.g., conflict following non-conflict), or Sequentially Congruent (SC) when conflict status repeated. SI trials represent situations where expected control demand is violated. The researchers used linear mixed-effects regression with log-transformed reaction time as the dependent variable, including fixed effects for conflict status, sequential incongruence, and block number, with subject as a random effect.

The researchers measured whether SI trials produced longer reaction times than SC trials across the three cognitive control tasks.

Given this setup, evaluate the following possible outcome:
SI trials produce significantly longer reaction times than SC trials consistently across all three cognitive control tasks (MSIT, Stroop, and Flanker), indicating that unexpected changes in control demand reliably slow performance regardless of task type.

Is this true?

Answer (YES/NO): YES